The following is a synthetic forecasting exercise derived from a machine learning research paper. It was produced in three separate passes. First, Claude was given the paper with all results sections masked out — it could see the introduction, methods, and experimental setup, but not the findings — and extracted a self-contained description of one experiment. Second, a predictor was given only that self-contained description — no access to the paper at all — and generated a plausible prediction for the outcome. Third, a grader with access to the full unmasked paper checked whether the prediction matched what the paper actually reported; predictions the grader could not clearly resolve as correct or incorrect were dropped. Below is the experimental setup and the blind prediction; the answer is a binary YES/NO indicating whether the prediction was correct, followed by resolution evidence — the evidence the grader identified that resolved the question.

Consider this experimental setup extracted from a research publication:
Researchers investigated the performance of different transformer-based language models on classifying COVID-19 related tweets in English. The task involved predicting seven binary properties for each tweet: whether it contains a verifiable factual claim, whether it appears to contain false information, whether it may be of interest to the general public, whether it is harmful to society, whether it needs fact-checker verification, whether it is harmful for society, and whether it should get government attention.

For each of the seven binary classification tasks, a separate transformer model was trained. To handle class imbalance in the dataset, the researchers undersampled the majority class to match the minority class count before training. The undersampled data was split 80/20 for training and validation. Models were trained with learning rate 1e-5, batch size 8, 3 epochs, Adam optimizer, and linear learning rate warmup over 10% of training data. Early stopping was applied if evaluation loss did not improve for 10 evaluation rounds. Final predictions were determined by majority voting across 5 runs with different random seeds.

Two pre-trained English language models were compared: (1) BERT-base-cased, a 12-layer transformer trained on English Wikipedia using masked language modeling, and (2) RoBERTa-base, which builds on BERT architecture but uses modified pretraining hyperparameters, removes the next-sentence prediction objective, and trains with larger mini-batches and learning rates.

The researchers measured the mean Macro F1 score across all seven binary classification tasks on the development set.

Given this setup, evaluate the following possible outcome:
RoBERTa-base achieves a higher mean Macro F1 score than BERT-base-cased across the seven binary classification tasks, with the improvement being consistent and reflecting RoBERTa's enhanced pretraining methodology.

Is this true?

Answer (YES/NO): NO